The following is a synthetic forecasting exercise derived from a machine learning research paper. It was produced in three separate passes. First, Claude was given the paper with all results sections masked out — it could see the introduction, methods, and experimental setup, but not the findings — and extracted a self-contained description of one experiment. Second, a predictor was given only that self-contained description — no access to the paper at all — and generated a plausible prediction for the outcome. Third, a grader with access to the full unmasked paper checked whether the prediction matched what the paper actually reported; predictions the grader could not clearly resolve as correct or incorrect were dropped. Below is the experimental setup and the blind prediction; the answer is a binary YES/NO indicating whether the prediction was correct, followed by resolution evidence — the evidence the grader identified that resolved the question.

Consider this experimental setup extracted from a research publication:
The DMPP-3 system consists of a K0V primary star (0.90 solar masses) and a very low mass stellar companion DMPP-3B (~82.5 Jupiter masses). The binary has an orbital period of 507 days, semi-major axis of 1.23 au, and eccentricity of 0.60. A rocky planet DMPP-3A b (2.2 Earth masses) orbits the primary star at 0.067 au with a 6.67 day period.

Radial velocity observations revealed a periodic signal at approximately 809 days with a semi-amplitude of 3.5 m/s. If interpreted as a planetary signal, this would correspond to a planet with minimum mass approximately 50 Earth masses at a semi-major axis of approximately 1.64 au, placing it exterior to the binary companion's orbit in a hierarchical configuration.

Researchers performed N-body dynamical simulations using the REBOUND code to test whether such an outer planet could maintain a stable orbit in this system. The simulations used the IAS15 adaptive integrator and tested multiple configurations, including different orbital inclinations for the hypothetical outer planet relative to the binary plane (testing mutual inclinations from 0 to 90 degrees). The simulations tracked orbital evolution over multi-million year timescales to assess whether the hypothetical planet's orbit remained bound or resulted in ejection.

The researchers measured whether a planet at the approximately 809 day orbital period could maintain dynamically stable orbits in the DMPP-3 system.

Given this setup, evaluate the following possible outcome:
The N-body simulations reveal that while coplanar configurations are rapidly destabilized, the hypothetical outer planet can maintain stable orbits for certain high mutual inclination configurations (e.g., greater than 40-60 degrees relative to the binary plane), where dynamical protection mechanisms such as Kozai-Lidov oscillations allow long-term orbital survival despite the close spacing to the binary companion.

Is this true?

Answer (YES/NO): NO